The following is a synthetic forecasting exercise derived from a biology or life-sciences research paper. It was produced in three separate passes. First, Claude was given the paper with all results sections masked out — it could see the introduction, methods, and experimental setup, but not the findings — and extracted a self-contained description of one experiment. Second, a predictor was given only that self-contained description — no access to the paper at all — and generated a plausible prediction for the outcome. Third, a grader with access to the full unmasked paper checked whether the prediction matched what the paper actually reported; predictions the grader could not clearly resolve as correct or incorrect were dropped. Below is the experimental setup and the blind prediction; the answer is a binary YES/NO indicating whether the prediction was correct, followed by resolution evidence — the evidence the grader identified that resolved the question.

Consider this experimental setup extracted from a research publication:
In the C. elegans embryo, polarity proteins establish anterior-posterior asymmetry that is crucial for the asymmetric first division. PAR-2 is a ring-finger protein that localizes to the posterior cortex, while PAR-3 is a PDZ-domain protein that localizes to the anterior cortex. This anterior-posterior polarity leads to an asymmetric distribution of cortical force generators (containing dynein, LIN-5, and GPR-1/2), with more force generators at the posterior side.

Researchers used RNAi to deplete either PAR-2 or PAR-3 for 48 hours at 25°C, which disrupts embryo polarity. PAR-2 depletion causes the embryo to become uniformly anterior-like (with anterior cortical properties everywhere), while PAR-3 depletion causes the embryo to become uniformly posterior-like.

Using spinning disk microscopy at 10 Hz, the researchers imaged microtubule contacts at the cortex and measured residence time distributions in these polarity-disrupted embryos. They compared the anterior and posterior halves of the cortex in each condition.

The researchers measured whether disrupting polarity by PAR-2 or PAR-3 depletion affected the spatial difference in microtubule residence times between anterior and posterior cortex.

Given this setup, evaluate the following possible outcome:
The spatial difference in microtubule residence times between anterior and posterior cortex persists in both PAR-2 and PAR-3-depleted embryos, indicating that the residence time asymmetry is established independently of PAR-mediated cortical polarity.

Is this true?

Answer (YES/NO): NO